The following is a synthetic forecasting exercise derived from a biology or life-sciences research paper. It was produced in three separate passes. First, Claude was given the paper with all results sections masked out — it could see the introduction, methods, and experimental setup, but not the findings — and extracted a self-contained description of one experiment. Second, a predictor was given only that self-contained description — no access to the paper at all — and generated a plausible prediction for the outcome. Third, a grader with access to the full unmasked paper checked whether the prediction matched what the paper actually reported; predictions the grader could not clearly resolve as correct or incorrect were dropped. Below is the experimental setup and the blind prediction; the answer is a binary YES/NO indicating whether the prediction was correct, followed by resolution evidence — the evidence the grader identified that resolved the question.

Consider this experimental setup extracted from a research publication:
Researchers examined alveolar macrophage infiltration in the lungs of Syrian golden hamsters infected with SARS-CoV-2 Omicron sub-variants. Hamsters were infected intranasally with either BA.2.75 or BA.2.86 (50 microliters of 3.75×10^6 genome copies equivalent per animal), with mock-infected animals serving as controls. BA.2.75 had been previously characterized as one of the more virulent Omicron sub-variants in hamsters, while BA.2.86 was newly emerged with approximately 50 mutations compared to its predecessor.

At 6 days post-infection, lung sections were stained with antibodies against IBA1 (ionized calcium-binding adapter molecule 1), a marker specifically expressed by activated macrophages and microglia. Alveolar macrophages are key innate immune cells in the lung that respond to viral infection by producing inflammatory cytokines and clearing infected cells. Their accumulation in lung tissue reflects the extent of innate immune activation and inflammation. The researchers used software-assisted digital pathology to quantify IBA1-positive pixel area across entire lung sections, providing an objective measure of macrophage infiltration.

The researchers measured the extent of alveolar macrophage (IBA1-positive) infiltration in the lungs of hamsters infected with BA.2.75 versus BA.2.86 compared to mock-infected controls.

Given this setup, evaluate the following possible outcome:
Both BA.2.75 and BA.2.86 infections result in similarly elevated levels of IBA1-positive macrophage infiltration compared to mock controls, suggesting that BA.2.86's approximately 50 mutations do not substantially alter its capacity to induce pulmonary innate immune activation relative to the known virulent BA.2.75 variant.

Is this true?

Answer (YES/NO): NO